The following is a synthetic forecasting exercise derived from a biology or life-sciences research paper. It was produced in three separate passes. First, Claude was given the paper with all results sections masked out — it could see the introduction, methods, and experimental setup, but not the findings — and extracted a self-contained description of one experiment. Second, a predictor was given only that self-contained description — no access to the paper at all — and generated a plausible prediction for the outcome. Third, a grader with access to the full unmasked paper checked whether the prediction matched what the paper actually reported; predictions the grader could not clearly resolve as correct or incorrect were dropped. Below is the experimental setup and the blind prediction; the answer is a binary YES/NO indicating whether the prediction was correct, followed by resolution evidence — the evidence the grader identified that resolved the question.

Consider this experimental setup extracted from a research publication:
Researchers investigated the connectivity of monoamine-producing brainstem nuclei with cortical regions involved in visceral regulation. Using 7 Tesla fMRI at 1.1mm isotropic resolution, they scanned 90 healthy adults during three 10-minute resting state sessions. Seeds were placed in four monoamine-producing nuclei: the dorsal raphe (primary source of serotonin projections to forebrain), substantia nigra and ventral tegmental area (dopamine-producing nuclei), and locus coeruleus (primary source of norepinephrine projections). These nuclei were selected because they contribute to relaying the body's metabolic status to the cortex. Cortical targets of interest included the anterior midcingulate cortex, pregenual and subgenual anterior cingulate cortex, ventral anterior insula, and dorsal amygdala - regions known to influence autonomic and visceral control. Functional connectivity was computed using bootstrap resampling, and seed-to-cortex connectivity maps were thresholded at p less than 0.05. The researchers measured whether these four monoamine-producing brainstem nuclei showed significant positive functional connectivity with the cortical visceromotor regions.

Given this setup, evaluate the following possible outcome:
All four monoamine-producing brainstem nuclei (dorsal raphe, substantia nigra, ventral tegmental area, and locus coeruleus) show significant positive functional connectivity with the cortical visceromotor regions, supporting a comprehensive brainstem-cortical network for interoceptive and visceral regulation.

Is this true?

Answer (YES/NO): YES